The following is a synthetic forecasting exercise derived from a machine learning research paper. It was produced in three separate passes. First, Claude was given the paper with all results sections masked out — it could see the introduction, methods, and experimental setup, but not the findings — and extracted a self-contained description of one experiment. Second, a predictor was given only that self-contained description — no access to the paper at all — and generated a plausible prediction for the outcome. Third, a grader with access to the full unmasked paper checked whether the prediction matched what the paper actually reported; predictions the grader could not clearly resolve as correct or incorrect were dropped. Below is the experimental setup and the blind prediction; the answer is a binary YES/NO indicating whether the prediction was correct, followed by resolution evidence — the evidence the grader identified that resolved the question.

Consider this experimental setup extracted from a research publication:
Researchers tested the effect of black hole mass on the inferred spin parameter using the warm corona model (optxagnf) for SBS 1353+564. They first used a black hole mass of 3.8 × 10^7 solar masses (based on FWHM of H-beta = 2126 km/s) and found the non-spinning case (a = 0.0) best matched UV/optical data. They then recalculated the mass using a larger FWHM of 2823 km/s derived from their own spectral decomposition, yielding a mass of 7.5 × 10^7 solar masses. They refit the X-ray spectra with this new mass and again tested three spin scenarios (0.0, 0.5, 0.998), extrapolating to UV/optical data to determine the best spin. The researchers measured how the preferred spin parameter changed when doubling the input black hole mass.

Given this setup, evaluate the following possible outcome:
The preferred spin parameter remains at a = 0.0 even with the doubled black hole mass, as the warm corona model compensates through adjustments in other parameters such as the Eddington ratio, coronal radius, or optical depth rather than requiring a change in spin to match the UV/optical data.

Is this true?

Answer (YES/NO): NO